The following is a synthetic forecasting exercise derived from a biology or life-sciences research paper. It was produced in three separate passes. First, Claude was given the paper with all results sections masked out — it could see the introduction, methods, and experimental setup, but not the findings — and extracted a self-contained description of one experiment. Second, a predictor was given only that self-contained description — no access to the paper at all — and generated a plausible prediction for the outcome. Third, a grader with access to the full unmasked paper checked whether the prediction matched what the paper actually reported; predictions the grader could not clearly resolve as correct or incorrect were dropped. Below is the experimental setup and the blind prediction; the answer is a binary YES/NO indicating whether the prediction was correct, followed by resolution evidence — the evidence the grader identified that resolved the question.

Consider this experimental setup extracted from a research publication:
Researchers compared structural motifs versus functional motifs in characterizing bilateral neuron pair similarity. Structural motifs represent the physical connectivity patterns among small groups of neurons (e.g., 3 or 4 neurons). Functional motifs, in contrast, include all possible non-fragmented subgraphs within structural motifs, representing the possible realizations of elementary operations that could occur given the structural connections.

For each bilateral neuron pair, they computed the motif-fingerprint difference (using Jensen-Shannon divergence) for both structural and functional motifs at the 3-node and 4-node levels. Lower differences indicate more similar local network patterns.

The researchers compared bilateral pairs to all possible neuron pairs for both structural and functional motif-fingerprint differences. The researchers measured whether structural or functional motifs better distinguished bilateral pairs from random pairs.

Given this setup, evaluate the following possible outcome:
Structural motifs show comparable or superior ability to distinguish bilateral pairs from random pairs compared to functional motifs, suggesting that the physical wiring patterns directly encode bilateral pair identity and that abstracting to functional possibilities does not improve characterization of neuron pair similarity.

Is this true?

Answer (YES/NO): NO